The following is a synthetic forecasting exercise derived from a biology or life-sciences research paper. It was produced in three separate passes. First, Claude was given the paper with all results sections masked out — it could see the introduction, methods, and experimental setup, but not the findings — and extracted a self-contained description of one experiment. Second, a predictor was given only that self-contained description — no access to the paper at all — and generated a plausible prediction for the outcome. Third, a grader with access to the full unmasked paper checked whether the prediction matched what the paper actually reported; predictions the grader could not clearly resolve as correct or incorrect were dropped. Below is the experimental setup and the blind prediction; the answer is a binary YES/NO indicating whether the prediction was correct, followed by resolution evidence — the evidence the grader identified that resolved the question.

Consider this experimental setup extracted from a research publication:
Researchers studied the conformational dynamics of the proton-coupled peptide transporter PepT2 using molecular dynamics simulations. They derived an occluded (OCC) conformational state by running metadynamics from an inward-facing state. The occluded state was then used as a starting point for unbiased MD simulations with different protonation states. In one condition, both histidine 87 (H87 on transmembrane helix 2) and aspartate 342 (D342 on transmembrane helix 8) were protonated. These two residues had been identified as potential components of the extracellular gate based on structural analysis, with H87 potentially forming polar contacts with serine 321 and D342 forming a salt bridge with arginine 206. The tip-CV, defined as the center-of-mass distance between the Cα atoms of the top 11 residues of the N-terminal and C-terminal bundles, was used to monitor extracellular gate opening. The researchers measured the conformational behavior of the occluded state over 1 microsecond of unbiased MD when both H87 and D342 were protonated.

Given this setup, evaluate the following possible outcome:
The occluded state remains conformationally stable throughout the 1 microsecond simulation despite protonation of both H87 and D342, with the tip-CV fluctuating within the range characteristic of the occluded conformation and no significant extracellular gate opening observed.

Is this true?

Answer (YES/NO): NO